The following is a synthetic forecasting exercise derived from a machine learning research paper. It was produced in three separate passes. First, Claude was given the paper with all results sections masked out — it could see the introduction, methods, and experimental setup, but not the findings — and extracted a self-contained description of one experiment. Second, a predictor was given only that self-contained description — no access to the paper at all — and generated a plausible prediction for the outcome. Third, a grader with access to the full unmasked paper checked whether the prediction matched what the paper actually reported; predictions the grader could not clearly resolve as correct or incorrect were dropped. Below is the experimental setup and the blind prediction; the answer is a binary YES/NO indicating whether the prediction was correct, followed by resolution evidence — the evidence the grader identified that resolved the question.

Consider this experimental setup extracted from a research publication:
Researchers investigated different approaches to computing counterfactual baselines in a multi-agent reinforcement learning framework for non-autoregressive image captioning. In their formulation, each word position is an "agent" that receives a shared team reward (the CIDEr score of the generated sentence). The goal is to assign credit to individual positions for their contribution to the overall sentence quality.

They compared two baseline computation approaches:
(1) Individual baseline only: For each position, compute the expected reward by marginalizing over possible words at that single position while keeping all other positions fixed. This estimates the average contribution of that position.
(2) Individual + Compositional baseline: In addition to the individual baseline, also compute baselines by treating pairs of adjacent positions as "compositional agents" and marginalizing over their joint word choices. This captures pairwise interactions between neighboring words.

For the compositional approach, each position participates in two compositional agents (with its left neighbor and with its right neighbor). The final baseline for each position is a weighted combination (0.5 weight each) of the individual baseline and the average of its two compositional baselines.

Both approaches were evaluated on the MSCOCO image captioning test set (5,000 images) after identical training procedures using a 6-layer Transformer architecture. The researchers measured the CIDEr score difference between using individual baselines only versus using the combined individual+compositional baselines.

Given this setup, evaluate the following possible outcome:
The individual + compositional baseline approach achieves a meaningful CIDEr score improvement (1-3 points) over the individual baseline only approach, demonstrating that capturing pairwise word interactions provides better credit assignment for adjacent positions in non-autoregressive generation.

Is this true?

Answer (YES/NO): NO